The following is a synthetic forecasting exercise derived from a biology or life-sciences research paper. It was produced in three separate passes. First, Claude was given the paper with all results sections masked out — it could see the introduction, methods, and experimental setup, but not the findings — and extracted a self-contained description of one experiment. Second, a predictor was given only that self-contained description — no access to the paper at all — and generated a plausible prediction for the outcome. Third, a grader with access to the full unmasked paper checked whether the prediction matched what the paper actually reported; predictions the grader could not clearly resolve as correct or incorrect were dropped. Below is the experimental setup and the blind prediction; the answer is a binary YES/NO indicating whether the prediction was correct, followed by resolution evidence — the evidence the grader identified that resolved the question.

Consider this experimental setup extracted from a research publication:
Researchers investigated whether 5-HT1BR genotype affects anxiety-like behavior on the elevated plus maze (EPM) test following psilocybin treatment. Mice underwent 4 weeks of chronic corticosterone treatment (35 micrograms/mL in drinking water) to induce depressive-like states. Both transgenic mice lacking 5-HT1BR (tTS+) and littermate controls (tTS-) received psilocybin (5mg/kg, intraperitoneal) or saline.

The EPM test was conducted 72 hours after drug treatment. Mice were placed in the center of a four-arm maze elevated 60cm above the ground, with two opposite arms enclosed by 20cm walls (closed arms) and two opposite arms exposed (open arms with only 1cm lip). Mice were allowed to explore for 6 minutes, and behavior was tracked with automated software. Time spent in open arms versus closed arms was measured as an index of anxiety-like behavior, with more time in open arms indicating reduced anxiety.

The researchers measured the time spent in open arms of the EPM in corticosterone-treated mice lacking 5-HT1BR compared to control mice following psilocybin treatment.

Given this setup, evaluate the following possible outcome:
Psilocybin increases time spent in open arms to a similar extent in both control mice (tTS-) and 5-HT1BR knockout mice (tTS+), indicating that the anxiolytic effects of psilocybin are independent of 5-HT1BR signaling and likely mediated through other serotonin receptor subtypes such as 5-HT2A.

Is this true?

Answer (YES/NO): NO